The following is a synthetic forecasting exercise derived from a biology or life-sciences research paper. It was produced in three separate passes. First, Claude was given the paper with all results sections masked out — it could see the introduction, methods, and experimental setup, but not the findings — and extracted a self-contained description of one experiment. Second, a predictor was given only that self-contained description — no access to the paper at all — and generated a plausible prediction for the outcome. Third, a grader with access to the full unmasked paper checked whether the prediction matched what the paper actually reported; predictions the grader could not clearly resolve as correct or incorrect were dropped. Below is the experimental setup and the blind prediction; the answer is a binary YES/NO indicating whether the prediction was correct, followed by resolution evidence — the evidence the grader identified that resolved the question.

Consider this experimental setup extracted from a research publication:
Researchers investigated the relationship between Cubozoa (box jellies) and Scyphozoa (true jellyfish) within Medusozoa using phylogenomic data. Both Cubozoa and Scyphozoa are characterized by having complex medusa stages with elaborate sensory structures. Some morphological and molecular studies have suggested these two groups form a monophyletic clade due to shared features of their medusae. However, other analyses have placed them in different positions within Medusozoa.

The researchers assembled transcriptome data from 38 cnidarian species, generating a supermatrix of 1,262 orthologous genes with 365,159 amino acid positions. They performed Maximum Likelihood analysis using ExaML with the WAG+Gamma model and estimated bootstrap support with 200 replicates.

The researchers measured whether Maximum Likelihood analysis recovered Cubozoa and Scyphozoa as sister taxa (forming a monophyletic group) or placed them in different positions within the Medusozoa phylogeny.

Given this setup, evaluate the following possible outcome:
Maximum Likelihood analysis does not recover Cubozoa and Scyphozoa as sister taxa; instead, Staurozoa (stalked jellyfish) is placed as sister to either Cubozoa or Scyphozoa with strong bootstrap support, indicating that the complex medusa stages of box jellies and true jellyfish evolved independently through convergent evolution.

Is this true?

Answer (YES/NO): NO